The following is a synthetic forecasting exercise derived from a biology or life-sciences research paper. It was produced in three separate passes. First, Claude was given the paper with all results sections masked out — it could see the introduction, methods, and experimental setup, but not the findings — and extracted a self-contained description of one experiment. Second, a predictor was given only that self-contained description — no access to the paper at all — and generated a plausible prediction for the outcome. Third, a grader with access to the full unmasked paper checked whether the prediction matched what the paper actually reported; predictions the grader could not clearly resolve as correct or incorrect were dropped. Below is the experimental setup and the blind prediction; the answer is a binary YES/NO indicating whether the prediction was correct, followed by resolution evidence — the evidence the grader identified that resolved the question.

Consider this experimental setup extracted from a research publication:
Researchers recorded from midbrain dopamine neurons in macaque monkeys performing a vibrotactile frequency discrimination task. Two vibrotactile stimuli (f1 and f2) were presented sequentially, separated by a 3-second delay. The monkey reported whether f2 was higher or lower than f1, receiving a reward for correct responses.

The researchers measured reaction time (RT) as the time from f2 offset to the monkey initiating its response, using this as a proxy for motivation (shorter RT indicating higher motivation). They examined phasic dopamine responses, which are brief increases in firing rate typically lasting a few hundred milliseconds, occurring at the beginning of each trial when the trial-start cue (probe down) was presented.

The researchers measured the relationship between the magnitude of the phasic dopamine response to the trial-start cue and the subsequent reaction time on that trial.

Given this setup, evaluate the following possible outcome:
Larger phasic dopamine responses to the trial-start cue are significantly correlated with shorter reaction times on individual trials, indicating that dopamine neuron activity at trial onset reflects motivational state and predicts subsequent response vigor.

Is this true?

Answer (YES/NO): YES